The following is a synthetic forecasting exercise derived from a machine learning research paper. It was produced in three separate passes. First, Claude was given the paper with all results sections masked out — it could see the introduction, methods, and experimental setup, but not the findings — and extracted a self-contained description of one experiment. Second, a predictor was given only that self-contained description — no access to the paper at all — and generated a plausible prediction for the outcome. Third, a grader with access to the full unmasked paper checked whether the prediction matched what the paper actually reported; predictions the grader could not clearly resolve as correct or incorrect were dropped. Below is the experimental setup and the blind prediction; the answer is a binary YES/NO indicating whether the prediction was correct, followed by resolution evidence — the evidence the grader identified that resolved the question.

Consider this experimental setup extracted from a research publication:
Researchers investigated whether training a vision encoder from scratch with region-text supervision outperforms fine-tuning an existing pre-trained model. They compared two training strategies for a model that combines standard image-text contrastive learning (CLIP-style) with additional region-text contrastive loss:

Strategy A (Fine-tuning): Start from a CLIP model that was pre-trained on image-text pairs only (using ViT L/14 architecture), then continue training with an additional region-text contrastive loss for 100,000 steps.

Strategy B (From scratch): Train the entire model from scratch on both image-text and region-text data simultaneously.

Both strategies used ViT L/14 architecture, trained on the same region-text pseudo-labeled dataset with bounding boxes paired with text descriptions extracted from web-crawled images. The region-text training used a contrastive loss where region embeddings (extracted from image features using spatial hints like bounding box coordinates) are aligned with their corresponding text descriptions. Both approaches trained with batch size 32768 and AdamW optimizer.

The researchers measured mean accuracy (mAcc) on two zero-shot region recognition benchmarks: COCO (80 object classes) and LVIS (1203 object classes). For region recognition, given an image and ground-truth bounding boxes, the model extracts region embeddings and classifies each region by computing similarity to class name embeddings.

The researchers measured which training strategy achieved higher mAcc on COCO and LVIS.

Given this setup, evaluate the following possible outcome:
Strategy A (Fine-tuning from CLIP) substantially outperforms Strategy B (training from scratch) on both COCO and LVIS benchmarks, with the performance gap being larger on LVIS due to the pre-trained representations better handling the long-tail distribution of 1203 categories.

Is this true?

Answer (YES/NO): NO